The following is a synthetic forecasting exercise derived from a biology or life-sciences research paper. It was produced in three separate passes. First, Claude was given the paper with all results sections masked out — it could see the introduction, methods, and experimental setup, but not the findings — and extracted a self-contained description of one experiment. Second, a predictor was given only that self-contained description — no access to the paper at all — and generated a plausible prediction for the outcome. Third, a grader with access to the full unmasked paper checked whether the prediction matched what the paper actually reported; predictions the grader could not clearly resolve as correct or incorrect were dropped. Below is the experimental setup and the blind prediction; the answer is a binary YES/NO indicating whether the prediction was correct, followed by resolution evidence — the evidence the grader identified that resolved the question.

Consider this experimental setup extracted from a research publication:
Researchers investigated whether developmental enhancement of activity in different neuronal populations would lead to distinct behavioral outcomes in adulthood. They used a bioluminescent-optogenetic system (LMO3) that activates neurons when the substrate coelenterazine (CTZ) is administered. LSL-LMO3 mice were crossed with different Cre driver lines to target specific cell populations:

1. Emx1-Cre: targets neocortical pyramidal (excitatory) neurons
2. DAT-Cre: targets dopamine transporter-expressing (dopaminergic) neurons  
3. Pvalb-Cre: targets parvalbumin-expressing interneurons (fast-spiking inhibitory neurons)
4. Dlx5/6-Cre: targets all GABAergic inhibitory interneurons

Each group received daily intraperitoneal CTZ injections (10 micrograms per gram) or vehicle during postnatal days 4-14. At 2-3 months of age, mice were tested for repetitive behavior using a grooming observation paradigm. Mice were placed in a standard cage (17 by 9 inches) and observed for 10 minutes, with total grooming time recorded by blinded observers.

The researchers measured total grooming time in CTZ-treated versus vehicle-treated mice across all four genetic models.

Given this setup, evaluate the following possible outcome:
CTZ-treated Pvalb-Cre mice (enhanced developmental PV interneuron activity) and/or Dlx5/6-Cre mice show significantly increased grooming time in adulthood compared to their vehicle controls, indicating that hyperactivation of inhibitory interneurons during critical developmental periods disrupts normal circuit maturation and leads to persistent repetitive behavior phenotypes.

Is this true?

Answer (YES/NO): NO